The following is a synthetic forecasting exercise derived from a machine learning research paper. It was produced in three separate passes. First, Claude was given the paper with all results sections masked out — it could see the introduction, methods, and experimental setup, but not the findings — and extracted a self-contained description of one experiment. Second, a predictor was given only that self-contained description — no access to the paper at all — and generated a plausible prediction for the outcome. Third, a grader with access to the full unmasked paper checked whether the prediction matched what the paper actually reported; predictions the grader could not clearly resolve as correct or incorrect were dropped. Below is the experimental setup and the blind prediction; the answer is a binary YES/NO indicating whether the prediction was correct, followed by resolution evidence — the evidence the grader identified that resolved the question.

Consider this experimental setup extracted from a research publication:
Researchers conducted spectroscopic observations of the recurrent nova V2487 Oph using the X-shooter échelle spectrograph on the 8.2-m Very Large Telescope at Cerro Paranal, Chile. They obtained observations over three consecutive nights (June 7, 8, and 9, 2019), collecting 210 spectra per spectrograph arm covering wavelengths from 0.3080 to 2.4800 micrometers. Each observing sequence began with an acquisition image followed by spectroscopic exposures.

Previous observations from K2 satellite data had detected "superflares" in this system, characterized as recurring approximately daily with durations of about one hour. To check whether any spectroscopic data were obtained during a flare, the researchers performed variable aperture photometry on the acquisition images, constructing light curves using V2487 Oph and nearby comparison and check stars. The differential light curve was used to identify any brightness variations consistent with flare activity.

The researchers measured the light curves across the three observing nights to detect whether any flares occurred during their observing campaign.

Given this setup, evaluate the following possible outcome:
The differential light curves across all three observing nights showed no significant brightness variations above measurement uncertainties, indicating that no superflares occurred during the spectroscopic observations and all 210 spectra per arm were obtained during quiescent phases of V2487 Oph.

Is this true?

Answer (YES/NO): NO